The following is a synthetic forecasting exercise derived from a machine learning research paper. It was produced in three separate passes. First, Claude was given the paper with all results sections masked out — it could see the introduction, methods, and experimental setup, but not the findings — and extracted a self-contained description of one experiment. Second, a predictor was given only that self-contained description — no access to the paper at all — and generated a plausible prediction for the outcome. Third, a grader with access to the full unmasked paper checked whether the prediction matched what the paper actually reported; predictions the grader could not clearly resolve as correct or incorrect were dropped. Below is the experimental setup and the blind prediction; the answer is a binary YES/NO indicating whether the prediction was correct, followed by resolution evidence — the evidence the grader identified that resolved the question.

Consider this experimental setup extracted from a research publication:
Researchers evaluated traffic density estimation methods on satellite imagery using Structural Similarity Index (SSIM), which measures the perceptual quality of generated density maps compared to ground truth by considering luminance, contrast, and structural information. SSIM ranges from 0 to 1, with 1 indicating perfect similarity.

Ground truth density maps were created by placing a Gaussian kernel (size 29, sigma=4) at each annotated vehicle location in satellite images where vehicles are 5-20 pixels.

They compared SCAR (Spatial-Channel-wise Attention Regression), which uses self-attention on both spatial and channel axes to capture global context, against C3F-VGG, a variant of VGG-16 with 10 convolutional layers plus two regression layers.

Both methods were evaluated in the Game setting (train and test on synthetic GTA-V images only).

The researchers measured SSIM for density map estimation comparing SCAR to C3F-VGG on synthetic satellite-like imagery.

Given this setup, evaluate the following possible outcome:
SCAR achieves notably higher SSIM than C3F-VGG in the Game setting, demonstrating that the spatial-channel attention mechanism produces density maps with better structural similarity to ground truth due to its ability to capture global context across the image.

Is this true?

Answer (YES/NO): NO